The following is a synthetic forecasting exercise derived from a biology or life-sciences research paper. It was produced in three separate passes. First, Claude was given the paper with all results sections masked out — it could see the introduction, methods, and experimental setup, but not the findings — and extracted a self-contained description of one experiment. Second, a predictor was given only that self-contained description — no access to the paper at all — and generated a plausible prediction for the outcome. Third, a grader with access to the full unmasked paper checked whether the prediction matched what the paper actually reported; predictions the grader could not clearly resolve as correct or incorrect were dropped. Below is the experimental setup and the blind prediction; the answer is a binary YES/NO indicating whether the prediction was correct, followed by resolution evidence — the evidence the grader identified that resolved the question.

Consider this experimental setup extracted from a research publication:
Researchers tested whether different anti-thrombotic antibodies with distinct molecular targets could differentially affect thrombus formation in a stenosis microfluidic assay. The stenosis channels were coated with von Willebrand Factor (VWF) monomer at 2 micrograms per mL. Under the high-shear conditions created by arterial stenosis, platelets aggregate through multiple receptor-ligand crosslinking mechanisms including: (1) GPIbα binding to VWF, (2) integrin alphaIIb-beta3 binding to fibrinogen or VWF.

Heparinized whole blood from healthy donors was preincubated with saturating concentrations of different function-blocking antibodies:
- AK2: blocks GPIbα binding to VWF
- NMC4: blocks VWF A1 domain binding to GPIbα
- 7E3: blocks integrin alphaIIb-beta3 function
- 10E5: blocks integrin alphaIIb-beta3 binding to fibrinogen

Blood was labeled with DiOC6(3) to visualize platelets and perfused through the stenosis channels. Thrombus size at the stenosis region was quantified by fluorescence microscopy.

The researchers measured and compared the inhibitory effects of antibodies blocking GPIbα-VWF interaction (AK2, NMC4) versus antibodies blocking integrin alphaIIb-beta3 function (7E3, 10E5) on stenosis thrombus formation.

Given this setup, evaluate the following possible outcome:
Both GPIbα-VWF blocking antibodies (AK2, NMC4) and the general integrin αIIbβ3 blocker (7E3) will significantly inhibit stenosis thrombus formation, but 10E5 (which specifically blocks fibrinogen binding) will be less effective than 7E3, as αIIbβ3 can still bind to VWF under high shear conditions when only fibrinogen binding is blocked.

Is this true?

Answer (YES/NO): NO